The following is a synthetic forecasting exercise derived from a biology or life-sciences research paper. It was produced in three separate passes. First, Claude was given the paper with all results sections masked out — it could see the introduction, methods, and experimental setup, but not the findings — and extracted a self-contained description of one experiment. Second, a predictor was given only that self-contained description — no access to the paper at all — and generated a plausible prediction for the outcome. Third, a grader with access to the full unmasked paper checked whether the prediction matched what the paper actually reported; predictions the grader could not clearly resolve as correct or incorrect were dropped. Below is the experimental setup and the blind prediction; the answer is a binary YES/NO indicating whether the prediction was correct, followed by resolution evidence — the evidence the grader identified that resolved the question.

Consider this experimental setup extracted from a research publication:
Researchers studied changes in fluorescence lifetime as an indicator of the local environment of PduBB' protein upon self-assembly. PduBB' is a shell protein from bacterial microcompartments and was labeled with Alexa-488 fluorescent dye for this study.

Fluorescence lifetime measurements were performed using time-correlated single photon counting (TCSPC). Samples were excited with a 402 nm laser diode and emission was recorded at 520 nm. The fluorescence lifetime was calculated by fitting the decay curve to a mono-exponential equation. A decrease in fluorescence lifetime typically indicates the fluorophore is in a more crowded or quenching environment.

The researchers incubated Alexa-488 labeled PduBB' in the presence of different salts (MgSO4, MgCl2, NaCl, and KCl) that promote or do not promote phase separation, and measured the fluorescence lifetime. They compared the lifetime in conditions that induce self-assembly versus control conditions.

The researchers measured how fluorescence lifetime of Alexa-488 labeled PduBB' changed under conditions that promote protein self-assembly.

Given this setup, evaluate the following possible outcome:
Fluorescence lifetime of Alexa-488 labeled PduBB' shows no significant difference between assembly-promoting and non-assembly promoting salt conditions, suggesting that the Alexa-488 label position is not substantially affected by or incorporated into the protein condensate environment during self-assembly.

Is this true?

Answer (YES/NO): YES